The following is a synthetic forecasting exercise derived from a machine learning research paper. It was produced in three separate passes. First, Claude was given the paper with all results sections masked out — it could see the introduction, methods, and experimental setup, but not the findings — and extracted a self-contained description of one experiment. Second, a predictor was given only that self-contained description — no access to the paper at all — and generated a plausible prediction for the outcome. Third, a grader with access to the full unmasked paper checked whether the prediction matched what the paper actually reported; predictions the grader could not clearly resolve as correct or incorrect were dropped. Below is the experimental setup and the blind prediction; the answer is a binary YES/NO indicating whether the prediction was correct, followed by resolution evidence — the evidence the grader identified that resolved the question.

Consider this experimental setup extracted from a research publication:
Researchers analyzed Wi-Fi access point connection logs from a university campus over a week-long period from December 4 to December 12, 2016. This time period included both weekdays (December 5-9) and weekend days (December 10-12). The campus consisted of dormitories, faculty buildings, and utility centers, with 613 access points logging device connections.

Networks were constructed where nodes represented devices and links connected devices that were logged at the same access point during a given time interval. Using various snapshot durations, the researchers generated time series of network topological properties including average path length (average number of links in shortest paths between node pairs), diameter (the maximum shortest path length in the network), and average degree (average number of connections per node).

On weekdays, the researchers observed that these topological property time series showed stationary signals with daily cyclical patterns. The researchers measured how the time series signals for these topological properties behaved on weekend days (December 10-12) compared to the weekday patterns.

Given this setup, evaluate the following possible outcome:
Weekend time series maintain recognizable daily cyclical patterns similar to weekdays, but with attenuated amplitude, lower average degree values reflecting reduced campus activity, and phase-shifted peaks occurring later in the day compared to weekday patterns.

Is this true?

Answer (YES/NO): NO